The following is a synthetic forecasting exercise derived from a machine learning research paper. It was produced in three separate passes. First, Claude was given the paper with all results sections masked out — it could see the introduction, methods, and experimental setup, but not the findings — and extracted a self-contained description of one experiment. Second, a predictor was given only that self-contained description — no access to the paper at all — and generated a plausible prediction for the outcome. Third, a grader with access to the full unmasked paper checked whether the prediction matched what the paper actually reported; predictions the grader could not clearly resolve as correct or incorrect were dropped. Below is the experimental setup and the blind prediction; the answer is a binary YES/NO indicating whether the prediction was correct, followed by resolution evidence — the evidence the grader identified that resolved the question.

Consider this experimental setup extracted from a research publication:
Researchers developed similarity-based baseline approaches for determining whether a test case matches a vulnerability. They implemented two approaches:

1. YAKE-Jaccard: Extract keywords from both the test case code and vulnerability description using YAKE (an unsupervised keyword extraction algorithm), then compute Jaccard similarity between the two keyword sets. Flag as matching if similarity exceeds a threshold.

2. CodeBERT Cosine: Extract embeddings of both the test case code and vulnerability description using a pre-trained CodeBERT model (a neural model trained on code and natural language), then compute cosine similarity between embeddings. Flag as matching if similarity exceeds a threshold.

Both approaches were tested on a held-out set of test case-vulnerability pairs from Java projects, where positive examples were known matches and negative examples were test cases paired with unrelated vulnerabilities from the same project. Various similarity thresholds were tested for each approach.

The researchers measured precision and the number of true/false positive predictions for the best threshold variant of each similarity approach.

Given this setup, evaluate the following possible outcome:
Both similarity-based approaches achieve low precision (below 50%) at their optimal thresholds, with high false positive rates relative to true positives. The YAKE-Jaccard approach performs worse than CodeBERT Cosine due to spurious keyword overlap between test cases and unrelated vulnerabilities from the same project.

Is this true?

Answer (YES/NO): NO